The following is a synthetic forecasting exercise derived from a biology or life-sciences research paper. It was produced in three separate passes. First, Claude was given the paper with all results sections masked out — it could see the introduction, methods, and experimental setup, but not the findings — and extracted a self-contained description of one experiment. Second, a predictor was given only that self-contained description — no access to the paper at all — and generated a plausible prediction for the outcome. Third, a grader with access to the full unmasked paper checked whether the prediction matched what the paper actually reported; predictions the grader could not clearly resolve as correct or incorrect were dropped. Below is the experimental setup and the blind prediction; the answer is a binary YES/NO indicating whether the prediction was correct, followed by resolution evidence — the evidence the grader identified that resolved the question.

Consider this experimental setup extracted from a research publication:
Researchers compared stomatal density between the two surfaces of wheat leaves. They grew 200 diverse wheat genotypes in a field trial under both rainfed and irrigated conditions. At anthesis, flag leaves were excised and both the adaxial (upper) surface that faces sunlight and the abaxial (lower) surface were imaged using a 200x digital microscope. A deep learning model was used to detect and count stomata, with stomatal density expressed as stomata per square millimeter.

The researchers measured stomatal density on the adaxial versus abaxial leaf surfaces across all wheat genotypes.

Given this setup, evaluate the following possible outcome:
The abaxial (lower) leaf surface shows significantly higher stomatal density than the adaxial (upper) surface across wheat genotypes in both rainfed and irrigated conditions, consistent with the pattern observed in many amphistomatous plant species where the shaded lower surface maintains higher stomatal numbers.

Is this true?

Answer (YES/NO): NO